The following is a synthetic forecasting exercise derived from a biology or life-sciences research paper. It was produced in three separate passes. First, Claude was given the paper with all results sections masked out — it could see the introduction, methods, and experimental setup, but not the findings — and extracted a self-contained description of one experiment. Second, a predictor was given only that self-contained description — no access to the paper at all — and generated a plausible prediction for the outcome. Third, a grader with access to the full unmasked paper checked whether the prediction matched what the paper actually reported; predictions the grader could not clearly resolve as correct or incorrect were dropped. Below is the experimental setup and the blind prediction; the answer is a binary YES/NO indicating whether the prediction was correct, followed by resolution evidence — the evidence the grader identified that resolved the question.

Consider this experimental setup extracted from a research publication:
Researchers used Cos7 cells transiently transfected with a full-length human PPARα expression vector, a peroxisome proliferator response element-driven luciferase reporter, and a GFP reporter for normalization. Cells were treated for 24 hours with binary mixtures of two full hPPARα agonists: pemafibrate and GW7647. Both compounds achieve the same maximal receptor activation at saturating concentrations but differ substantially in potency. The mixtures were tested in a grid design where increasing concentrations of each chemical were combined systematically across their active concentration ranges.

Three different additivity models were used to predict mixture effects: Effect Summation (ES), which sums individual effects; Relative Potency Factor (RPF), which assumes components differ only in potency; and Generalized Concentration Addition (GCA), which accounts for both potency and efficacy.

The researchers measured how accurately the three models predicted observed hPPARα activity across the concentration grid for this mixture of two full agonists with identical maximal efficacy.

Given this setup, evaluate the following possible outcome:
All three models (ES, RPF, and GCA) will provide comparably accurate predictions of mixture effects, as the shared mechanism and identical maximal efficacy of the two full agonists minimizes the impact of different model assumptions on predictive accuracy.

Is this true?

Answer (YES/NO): NO